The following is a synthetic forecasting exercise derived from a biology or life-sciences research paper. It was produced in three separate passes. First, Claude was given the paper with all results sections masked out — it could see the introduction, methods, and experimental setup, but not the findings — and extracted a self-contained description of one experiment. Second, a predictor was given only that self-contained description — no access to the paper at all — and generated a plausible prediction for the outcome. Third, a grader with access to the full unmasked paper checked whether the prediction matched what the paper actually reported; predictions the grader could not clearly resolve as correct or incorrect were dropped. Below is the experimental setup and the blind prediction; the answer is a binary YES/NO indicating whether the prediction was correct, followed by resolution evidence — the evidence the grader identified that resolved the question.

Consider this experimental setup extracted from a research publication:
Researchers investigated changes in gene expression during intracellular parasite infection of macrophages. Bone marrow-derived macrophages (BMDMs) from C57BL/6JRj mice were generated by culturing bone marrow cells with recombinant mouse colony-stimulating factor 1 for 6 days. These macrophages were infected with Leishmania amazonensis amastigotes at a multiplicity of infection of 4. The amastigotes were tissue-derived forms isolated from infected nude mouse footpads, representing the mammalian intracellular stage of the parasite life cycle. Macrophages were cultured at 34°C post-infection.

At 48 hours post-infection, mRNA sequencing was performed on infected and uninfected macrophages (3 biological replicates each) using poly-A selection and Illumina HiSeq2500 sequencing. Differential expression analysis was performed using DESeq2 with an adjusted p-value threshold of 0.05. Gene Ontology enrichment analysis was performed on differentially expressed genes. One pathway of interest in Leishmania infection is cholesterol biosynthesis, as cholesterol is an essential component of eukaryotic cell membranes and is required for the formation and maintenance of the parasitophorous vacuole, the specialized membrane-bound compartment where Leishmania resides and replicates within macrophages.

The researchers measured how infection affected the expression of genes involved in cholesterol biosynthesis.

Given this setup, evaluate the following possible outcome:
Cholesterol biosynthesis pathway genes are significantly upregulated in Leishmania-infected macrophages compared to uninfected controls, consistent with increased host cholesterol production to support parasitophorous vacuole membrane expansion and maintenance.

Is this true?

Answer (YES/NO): YES